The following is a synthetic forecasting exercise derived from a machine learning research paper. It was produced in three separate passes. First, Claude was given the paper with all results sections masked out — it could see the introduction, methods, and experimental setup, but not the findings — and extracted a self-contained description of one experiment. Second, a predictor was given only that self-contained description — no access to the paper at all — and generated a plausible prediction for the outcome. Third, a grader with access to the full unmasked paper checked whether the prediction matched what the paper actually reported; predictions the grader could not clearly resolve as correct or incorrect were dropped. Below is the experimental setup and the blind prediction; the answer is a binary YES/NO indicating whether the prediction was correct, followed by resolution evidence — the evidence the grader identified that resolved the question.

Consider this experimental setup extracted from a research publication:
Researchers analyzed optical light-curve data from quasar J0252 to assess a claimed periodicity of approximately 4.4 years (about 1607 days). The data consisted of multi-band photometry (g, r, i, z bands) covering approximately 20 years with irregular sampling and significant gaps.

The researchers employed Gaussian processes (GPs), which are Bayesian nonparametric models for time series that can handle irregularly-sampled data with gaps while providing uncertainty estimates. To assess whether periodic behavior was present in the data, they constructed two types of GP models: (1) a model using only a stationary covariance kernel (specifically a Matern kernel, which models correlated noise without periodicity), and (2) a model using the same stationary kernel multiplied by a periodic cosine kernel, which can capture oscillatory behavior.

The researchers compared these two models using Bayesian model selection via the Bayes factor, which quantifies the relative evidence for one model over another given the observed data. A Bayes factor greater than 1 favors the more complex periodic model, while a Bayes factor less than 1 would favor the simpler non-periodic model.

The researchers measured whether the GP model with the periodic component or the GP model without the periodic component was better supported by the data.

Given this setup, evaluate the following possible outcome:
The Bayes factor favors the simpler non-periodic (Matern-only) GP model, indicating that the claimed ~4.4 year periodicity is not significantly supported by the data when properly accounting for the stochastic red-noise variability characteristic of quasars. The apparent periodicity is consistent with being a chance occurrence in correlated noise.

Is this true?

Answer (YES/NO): NO